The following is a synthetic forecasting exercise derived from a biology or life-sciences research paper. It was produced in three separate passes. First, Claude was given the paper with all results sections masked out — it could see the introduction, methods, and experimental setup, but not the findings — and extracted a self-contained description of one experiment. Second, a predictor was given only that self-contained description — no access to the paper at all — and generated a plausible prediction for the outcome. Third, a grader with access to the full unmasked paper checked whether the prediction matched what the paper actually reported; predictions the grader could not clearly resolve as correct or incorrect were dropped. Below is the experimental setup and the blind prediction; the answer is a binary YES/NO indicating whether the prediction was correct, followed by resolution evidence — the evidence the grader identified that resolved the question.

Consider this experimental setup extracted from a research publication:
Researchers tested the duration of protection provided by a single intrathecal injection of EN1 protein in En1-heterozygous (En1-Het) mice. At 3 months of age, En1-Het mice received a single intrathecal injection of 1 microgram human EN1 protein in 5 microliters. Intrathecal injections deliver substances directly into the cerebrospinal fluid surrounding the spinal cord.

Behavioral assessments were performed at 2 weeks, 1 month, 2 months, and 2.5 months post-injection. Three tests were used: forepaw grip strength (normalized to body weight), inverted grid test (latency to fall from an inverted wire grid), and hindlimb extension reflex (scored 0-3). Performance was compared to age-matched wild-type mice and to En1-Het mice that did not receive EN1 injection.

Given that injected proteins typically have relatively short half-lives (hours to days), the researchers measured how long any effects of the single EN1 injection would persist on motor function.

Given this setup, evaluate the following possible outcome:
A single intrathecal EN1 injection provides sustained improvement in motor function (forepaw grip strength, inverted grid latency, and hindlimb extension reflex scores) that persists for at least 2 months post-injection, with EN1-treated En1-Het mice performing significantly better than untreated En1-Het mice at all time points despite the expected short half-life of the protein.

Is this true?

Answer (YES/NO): YES